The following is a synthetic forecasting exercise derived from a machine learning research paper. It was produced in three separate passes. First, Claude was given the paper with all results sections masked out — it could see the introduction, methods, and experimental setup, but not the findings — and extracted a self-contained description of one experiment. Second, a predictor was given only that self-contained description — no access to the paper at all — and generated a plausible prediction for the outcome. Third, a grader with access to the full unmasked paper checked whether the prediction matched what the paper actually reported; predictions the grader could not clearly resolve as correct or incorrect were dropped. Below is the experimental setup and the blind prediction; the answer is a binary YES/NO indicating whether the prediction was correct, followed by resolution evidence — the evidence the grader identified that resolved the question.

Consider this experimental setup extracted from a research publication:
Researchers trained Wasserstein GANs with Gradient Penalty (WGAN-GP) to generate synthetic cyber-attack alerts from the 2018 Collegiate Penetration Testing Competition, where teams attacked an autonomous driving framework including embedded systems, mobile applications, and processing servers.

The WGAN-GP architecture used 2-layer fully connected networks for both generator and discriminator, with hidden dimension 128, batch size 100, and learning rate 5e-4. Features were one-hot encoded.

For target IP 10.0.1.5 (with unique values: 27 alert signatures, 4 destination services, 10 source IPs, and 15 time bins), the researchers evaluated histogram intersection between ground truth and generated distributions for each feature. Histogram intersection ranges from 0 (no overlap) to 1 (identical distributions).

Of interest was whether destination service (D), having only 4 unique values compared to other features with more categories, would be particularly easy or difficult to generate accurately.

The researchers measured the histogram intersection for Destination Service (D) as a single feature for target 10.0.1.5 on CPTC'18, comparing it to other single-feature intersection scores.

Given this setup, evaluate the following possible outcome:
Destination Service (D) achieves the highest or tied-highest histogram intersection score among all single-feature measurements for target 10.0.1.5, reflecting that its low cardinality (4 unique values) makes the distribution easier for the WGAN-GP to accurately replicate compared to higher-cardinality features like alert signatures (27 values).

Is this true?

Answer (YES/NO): YES